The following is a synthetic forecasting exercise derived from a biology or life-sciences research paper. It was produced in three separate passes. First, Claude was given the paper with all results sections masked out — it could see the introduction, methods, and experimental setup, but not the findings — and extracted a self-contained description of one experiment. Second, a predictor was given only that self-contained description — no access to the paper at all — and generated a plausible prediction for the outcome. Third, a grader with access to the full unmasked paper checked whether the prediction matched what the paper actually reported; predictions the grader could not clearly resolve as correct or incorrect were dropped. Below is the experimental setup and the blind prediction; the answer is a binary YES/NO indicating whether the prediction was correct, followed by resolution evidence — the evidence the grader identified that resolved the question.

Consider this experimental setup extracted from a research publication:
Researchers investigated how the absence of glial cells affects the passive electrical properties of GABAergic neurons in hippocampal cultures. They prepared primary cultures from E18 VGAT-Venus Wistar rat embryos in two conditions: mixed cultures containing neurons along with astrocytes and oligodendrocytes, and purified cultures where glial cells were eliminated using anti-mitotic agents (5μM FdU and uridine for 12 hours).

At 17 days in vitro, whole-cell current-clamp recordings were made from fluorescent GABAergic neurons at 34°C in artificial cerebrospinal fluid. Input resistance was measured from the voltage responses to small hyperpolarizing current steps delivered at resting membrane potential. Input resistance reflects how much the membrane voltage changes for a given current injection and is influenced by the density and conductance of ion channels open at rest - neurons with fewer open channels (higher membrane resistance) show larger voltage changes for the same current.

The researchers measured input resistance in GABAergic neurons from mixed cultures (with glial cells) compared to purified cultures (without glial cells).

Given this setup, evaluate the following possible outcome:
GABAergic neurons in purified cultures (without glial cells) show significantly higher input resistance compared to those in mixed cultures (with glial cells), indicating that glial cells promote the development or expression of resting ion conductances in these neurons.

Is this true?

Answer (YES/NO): YES